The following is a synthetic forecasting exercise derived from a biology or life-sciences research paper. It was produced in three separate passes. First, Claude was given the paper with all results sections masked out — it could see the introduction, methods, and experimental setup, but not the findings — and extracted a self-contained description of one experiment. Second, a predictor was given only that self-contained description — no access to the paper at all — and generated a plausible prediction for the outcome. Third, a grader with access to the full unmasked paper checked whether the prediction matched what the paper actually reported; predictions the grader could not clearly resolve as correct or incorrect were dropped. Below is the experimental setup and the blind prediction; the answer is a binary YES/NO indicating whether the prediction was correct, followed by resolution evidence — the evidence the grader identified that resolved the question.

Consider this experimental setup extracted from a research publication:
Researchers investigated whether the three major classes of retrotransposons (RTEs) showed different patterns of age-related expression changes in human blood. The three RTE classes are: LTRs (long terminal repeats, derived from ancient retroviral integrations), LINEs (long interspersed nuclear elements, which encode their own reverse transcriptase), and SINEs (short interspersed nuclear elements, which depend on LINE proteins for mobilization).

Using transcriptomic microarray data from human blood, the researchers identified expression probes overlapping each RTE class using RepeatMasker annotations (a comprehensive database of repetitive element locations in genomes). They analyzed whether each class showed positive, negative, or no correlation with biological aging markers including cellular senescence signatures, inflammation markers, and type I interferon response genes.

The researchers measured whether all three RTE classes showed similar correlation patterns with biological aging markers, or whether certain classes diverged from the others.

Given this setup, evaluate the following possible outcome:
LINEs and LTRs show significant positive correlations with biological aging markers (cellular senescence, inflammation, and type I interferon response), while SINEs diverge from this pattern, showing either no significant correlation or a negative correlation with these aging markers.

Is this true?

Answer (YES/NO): YES